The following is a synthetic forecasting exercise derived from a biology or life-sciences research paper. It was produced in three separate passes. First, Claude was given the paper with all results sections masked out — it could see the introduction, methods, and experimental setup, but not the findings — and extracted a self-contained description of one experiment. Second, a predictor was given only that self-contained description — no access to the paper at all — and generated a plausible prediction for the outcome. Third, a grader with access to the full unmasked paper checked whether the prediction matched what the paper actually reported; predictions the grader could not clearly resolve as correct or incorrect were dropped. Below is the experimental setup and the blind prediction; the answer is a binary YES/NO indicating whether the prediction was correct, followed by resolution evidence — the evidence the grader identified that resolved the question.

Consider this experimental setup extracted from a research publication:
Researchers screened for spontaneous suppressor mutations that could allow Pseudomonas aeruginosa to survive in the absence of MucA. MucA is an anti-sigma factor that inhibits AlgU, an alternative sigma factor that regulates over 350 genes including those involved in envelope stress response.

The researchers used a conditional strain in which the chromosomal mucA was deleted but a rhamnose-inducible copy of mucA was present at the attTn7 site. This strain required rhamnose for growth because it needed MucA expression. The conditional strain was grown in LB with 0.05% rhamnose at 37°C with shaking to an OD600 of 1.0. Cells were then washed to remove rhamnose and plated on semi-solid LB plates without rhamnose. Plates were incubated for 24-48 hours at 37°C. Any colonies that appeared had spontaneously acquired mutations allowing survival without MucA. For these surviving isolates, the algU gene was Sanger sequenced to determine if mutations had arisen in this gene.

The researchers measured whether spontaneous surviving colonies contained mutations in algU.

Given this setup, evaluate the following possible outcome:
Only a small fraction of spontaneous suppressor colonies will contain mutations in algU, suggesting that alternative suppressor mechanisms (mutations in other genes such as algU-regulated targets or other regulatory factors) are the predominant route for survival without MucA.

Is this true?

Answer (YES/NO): NO